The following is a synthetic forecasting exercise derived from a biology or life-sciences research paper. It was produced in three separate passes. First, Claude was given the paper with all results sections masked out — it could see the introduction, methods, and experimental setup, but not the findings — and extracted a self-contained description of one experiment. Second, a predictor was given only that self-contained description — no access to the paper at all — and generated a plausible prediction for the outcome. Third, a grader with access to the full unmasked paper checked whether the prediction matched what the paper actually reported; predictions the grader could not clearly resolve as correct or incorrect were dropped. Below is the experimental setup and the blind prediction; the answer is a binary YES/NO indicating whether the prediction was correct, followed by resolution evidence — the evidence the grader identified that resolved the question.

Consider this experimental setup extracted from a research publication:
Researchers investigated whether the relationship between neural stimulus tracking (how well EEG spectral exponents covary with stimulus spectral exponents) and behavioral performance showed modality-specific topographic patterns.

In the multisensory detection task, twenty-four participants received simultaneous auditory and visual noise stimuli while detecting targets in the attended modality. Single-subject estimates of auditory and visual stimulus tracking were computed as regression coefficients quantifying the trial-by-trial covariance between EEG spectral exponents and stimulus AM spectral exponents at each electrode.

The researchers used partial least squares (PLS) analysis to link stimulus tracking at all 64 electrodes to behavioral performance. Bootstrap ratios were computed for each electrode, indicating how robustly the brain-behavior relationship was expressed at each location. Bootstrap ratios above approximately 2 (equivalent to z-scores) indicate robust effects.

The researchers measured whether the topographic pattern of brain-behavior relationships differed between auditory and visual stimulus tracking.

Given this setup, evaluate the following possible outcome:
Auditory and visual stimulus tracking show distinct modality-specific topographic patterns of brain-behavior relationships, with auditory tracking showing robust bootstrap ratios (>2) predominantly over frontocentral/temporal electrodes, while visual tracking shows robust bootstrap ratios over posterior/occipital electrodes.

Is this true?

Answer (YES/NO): NO